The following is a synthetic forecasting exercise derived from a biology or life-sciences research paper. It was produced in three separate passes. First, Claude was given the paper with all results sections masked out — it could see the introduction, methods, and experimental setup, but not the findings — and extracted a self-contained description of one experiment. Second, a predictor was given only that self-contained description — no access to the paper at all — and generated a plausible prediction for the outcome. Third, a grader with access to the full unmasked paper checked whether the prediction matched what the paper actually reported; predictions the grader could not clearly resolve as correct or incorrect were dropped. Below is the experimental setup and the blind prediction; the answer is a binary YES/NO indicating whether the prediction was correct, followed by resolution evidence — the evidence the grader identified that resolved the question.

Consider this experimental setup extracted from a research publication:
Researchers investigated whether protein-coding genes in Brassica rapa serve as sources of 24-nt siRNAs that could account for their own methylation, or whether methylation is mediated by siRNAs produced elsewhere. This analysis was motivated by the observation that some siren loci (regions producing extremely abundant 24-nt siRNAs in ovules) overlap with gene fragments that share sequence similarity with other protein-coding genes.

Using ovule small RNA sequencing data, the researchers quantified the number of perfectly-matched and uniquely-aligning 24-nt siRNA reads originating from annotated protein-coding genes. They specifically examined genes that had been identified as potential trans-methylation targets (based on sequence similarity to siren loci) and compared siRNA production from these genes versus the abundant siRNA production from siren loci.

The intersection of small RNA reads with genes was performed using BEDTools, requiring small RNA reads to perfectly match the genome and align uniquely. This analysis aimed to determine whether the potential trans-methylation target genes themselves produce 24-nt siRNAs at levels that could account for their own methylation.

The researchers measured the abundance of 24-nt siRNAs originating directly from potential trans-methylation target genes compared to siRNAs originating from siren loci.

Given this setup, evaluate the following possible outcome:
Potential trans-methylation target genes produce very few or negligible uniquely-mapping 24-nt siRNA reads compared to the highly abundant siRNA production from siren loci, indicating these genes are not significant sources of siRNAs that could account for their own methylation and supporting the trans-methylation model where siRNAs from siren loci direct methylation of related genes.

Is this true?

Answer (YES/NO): YES